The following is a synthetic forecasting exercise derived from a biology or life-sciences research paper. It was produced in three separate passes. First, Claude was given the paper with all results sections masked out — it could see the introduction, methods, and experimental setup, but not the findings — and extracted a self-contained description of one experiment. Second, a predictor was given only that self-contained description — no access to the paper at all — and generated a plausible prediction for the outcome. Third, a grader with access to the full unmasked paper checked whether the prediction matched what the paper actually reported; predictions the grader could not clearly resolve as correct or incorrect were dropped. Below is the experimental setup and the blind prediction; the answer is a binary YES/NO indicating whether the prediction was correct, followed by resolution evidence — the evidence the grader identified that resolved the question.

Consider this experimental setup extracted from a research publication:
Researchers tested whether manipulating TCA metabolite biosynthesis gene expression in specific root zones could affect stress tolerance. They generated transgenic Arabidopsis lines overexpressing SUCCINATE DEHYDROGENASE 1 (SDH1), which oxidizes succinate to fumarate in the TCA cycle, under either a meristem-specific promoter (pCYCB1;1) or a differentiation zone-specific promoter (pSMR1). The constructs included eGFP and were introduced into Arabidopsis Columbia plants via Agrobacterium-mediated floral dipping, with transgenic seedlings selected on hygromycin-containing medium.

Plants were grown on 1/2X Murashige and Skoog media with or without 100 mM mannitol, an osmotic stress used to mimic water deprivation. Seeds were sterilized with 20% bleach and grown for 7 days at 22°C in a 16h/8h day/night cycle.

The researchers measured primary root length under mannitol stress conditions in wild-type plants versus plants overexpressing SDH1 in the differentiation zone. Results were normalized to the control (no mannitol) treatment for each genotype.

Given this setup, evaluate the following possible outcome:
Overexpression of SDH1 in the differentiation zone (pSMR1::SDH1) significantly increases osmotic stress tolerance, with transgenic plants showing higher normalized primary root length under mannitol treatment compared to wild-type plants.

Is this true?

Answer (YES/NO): YES